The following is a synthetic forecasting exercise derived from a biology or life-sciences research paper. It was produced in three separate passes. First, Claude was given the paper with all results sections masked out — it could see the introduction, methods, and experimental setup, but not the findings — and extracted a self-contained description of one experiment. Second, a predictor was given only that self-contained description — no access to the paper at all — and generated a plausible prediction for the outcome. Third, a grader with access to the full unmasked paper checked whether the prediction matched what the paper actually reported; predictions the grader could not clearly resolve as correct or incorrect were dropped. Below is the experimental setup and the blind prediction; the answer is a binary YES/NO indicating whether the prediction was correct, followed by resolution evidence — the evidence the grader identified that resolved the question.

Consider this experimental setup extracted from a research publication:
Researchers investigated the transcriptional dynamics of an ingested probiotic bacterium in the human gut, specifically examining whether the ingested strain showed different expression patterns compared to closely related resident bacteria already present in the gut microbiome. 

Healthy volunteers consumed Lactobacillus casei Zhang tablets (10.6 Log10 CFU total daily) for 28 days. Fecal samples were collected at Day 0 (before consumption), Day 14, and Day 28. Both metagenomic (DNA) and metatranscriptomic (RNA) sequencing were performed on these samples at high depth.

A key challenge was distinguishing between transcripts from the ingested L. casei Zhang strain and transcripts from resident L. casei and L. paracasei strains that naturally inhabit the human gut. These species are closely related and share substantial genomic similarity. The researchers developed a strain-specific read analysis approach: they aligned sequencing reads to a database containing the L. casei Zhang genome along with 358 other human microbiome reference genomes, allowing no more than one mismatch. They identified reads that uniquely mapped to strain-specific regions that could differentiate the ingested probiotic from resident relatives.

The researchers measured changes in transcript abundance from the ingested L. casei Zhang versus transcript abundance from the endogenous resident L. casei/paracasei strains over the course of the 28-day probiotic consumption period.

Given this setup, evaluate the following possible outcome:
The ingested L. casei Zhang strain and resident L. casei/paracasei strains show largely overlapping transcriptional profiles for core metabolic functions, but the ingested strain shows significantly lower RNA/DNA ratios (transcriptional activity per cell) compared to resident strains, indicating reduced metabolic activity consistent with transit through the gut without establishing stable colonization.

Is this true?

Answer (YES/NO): NO